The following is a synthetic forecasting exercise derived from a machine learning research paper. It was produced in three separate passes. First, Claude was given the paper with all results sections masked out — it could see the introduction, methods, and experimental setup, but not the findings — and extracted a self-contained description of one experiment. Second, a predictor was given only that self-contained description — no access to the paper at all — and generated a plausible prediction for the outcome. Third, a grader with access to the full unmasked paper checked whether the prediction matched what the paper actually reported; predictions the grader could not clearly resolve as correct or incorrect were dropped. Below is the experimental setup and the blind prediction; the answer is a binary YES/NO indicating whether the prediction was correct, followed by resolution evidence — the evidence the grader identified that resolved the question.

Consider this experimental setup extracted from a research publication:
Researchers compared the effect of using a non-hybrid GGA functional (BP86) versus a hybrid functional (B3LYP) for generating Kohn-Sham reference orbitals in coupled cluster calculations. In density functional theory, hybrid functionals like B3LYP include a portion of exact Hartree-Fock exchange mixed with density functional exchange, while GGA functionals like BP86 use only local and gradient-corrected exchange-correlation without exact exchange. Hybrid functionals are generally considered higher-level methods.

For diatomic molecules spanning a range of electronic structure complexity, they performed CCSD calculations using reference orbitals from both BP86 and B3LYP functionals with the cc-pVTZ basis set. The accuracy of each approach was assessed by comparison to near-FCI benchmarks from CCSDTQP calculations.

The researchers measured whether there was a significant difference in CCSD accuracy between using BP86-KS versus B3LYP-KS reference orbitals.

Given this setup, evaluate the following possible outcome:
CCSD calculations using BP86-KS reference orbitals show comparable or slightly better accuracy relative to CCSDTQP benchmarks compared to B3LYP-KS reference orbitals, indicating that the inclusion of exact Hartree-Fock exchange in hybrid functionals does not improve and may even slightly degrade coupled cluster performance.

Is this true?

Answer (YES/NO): NO